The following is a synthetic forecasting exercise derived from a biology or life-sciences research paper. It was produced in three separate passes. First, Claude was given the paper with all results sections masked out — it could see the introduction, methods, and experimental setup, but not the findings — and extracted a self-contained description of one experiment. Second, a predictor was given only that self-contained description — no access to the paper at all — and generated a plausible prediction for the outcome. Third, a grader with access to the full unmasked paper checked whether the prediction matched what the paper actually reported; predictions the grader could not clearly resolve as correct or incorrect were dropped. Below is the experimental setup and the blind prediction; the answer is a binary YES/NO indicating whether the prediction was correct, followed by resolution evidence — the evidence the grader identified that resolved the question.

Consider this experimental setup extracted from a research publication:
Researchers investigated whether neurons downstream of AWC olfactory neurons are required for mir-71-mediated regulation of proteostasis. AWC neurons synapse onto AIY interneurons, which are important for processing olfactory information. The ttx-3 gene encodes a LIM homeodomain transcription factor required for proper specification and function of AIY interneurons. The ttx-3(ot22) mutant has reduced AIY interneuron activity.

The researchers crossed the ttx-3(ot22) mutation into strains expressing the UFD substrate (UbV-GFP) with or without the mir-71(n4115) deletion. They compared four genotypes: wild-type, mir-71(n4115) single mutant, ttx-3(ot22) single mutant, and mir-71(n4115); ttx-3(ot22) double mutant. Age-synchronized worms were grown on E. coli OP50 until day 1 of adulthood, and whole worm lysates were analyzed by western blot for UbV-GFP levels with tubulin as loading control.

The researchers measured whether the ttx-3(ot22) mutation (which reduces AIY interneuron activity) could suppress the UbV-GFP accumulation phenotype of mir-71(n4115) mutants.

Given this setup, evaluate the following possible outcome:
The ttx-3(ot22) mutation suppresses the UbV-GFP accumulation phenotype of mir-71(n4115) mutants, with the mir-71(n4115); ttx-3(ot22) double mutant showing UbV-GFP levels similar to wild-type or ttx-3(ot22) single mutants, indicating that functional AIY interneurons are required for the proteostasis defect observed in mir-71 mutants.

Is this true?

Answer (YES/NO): YES